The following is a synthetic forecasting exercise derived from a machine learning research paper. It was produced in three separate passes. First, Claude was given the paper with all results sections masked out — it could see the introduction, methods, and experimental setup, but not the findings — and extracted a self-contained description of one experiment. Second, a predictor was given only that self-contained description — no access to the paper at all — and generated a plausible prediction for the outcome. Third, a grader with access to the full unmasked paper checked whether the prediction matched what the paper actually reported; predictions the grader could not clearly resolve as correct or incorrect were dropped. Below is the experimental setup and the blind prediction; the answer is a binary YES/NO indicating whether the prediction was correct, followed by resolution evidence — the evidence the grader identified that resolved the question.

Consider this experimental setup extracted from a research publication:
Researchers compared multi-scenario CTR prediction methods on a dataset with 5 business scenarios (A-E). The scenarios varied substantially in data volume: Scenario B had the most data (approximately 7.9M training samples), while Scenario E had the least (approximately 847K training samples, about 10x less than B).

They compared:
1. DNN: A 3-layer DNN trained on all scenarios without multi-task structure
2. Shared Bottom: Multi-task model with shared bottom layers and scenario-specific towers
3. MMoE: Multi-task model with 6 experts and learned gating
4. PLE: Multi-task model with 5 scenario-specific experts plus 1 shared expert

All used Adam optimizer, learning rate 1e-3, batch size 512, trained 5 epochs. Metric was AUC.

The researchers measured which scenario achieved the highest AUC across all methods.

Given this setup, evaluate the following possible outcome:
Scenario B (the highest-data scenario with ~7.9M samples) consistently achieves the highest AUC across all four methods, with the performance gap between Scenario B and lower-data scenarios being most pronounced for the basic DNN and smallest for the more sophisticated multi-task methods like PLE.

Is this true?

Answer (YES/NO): NO